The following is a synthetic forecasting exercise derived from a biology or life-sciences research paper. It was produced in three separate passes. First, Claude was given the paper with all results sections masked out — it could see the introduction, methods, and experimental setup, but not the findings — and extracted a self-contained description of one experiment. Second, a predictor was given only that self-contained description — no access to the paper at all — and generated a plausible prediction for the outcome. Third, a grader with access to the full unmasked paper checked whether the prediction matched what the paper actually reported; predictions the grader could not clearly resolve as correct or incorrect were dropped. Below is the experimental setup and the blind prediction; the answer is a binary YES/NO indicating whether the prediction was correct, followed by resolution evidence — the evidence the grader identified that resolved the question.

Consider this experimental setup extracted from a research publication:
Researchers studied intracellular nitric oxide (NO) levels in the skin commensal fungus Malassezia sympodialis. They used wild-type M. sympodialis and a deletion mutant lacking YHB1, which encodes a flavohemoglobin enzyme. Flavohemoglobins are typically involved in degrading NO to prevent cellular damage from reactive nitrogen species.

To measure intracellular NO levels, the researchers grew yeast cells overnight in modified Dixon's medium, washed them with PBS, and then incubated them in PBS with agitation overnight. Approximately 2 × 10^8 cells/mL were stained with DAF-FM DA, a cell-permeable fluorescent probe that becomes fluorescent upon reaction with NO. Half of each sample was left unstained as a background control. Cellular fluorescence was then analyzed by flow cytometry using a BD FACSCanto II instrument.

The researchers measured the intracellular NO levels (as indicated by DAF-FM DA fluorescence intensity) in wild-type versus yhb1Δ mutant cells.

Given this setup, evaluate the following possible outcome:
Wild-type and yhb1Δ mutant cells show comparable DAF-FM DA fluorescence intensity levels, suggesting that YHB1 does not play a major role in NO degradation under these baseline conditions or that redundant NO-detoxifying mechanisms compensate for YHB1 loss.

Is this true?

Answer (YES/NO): NO